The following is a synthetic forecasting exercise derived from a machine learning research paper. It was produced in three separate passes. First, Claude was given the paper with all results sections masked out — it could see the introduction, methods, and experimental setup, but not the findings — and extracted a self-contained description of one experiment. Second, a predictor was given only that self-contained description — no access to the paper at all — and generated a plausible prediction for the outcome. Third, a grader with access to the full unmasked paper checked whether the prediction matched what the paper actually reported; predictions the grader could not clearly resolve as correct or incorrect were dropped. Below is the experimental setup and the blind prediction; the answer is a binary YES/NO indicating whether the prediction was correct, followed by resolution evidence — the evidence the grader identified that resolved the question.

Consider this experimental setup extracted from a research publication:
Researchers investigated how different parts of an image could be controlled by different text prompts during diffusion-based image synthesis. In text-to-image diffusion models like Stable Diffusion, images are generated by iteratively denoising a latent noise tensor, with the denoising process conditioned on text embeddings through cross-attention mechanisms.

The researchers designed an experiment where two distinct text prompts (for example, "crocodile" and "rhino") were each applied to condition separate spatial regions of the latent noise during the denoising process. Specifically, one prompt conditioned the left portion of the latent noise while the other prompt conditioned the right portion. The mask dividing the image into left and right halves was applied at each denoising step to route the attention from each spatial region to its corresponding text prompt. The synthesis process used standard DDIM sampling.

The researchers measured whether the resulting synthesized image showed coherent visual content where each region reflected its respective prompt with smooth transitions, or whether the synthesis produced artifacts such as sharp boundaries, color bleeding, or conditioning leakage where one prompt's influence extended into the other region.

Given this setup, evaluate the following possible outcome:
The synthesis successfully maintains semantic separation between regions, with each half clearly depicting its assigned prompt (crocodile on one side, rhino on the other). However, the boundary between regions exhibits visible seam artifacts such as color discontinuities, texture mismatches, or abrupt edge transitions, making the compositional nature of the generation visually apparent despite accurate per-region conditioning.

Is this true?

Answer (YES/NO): NO